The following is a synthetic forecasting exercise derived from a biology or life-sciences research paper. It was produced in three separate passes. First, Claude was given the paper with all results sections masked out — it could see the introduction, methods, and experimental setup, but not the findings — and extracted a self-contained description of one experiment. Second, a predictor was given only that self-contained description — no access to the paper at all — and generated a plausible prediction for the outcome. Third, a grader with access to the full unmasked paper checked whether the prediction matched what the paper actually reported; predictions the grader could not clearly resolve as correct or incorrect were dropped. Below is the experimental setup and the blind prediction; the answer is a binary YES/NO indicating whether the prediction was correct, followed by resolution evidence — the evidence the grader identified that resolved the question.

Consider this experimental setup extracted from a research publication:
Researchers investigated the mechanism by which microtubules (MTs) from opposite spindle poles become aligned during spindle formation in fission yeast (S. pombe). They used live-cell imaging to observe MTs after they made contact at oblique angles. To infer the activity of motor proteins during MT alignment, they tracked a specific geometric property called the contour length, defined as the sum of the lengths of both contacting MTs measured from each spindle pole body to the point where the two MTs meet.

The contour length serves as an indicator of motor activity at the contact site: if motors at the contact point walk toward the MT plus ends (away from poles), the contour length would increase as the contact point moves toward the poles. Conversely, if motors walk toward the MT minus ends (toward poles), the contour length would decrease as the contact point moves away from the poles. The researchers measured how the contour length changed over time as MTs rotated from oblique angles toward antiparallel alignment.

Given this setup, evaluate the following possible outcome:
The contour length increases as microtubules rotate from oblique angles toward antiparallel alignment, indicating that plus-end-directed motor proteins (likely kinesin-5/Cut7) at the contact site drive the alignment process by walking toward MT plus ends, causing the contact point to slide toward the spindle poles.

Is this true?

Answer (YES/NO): NO